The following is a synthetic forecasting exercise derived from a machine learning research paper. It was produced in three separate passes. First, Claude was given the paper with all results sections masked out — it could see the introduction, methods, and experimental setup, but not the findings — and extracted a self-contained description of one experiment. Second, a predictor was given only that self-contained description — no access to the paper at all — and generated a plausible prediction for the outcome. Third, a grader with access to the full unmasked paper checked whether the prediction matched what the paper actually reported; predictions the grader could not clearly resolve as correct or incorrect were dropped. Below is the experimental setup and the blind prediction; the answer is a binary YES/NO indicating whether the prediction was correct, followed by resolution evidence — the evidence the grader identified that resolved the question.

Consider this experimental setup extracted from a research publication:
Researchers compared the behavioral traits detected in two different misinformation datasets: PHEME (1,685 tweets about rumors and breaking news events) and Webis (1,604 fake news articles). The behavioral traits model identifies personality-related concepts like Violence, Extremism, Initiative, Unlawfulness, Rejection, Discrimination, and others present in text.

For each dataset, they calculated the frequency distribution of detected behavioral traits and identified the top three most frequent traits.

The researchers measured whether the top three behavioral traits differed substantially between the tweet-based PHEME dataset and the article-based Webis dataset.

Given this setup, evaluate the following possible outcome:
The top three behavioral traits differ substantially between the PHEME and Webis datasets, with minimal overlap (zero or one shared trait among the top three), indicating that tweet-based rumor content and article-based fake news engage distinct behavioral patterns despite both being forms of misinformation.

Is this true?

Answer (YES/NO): NO